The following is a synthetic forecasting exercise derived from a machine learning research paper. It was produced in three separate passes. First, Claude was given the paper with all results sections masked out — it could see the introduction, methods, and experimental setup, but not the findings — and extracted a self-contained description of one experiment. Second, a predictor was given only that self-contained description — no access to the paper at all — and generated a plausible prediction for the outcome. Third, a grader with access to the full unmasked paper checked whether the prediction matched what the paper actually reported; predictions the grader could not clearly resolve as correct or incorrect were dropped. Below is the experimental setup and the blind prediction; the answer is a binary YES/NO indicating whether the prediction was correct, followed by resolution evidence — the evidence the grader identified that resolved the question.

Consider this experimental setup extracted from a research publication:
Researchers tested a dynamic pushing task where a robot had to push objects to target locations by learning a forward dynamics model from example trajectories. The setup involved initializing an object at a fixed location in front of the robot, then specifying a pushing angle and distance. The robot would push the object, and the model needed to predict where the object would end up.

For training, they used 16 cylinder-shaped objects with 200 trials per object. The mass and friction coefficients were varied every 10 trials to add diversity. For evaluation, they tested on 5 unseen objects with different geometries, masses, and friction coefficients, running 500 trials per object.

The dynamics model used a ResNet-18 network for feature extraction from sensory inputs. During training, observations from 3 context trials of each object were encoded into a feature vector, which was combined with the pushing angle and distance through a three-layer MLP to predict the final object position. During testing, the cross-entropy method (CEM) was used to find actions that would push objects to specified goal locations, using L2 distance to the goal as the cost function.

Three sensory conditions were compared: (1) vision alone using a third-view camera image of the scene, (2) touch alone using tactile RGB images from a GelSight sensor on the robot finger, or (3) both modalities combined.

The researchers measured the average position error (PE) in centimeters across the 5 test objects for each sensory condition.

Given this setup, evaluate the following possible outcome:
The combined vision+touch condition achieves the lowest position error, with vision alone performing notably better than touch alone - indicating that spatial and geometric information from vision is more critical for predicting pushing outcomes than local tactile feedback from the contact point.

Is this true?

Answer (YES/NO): NO